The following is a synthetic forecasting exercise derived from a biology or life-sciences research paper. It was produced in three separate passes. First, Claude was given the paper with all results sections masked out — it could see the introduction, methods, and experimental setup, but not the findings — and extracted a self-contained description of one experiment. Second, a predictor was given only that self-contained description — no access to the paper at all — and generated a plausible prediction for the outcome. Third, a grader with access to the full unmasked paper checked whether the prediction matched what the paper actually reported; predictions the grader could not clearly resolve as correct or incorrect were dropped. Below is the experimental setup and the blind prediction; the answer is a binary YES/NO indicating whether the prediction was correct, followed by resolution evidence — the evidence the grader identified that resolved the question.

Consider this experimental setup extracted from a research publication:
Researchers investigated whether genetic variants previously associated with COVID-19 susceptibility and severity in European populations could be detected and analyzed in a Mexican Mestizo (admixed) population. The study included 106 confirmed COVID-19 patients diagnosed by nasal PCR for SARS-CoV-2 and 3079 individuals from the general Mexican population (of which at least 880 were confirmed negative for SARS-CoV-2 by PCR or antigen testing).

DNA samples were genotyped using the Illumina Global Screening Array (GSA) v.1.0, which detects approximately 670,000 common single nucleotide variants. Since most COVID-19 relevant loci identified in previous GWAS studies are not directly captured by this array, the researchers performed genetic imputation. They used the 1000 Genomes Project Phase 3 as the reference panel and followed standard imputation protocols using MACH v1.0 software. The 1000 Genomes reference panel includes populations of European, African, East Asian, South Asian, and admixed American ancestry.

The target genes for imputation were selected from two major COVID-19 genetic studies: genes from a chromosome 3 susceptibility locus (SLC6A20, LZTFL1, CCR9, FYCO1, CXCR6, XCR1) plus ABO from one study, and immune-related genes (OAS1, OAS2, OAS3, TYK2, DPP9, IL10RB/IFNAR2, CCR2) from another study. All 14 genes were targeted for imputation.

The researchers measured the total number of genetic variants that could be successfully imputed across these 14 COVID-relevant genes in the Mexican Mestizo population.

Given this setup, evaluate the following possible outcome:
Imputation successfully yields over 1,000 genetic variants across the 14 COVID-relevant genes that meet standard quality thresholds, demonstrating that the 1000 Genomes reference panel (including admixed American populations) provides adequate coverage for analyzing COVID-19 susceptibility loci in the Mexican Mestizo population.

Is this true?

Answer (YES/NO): YES